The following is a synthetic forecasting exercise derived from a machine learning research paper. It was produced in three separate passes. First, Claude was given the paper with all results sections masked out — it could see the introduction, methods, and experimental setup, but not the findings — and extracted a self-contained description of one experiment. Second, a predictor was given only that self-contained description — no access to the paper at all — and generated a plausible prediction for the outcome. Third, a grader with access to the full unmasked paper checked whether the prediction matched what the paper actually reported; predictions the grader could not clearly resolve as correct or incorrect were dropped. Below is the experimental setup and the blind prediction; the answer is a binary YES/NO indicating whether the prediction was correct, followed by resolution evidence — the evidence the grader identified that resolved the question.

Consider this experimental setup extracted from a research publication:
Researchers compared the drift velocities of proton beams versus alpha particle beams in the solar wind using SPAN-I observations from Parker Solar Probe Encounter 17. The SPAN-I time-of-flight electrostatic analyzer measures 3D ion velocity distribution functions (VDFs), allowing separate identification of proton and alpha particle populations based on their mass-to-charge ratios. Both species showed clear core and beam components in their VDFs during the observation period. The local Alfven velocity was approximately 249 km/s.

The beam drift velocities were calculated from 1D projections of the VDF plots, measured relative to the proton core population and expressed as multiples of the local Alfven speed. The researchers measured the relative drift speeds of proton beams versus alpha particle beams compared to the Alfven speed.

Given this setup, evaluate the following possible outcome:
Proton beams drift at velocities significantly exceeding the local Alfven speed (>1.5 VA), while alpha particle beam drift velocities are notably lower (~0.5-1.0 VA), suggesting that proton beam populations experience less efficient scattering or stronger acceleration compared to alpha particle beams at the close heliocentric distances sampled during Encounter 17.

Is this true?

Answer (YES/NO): NO